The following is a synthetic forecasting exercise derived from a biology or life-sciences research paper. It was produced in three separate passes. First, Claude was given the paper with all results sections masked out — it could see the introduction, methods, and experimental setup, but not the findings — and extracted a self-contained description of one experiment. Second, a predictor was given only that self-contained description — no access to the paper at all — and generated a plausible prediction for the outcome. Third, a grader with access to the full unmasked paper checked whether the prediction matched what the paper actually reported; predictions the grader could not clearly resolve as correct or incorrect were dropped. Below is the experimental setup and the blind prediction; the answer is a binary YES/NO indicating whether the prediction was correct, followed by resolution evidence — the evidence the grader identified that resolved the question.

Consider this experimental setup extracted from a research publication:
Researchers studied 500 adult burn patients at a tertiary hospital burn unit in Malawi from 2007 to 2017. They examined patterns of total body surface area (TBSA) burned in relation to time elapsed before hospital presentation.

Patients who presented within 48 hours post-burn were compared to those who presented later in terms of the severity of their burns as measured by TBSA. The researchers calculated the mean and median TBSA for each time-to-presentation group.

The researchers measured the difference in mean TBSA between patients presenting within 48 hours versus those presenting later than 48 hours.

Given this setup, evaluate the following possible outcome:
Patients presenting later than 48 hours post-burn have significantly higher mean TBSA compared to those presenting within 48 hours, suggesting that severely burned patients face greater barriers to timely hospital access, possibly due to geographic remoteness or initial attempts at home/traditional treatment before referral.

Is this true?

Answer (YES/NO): NO